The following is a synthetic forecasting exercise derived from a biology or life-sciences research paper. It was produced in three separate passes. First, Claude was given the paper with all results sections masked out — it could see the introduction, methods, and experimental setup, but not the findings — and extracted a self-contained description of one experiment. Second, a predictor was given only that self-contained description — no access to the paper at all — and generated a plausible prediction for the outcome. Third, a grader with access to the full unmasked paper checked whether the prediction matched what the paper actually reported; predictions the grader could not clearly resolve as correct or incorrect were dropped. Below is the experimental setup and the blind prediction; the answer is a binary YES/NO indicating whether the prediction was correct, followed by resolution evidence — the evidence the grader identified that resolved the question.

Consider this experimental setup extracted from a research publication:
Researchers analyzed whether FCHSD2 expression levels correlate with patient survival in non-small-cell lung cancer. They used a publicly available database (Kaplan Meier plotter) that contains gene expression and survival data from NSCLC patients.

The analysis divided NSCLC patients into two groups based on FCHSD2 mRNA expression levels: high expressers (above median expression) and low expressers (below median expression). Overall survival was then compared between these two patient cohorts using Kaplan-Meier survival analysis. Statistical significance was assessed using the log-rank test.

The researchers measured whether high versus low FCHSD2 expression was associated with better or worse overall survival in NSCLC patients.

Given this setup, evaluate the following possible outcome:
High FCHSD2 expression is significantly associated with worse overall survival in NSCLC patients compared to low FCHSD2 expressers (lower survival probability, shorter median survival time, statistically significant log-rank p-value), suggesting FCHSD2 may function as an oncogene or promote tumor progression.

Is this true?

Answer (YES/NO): NO